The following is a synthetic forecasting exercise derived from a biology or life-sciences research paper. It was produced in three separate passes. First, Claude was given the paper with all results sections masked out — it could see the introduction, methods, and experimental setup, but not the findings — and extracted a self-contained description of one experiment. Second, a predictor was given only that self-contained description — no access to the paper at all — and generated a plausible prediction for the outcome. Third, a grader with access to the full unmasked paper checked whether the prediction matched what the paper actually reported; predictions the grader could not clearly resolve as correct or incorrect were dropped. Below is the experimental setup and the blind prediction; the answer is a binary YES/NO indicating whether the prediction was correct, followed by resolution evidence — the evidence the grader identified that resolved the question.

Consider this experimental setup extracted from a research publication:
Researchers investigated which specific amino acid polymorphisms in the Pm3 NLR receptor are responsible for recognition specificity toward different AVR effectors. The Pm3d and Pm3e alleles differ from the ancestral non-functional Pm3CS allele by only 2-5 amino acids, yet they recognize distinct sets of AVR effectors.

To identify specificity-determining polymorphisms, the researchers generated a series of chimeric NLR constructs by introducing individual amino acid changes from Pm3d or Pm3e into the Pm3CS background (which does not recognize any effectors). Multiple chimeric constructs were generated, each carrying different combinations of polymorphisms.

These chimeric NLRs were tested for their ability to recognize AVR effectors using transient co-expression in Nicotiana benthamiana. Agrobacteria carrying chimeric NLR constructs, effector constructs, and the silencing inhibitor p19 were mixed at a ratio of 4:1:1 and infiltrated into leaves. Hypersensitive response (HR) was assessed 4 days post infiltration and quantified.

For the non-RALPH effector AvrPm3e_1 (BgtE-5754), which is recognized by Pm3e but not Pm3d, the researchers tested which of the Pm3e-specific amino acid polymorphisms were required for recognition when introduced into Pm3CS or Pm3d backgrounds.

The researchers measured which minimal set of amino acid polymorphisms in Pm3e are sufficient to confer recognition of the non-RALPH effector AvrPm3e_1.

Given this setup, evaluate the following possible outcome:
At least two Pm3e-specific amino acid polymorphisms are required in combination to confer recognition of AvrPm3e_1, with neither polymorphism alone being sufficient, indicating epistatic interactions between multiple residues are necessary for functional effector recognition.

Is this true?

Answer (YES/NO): NO